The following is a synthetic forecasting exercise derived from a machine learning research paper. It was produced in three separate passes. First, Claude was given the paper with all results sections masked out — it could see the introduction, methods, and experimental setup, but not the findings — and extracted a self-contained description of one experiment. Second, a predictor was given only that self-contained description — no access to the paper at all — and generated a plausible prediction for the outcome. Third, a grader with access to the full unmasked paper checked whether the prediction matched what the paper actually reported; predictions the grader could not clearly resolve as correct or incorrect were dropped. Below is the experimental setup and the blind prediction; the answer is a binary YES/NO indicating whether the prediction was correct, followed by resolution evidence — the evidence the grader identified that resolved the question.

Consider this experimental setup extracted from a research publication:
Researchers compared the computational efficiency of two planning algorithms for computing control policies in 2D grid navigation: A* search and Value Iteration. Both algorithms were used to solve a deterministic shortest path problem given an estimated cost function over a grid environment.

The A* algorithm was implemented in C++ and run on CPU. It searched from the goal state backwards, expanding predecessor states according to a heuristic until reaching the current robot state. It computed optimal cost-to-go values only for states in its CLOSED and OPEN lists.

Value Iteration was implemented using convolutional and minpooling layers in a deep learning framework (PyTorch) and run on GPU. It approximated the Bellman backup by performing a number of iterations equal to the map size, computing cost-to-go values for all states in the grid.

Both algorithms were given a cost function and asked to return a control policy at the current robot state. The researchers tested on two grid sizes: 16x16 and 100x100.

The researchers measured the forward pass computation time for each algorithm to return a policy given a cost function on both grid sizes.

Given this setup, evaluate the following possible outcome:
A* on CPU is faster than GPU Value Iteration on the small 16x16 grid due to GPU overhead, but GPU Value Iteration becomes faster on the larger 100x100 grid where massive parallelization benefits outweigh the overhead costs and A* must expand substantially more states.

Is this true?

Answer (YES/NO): NO